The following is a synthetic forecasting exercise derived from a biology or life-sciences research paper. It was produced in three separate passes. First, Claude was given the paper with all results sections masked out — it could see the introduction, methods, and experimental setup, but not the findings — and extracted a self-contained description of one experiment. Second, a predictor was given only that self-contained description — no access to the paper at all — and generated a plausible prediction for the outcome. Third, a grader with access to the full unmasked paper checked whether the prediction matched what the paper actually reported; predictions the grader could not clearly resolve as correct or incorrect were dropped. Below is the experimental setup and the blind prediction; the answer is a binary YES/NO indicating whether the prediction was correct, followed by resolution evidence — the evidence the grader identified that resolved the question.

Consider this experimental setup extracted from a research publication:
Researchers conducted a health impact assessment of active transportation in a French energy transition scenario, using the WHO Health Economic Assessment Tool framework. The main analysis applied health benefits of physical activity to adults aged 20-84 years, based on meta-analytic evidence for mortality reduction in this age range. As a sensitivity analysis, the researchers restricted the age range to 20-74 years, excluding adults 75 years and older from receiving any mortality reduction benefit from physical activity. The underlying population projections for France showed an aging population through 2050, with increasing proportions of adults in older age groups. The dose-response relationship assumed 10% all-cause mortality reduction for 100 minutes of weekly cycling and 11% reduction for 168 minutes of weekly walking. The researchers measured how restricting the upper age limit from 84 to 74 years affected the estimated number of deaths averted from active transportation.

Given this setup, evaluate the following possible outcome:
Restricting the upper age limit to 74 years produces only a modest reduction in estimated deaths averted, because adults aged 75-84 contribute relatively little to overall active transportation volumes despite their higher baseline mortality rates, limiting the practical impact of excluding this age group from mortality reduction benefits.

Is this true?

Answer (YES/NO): NO